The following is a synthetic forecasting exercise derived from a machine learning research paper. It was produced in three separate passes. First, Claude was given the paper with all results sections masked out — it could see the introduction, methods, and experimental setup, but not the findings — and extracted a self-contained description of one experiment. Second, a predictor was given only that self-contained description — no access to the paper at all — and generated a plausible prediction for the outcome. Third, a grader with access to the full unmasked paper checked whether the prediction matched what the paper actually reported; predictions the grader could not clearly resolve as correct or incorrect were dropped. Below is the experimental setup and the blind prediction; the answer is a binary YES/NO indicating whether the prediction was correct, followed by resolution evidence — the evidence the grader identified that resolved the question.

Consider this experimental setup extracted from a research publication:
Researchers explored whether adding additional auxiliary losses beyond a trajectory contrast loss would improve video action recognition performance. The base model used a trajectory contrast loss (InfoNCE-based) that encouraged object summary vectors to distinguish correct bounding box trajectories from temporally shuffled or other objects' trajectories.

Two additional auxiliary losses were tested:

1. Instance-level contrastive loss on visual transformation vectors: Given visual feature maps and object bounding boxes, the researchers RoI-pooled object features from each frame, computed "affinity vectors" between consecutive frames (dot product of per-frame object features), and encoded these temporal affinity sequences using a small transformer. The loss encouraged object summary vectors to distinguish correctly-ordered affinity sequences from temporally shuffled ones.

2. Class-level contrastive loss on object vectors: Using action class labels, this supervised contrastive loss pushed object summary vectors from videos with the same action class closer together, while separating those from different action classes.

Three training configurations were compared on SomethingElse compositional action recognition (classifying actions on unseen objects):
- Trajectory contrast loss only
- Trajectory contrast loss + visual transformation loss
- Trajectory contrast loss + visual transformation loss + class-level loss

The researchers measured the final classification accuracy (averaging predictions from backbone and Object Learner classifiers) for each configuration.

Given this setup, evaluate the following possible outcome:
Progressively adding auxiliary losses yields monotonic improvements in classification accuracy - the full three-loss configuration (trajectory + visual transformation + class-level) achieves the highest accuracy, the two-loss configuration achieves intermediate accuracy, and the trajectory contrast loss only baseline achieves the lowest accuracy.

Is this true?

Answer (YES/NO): NO